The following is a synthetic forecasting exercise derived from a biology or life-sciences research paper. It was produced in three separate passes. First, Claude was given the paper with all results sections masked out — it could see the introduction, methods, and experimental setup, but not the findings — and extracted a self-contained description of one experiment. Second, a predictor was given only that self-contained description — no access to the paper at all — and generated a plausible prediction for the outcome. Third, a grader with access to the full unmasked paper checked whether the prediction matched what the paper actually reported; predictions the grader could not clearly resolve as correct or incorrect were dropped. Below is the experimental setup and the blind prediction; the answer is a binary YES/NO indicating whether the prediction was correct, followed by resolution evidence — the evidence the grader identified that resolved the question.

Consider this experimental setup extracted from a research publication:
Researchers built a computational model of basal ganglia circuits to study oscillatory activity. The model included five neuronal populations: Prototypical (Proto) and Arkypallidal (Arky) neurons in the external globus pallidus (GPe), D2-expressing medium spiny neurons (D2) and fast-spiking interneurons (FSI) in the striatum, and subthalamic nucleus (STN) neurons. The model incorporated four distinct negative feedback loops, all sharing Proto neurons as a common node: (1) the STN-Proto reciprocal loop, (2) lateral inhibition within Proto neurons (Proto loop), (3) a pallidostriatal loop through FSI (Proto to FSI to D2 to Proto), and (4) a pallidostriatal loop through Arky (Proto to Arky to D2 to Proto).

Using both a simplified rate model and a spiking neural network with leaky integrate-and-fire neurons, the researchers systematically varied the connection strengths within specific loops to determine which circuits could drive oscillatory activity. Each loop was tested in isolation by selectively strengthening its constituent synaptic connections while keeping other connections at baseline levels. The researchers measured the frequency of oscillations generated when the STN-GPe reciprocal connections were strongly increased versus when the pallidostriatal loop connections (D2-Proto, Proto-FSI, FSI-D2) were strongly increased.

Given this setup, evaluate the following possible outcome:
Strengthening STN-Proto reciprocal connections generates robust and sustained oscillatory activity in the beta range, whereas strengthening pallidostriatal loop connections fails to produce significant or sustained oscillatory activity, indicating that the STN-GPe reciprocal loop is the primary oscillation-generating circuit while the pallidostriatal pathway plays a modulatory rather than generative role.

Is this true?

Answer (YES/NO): NO